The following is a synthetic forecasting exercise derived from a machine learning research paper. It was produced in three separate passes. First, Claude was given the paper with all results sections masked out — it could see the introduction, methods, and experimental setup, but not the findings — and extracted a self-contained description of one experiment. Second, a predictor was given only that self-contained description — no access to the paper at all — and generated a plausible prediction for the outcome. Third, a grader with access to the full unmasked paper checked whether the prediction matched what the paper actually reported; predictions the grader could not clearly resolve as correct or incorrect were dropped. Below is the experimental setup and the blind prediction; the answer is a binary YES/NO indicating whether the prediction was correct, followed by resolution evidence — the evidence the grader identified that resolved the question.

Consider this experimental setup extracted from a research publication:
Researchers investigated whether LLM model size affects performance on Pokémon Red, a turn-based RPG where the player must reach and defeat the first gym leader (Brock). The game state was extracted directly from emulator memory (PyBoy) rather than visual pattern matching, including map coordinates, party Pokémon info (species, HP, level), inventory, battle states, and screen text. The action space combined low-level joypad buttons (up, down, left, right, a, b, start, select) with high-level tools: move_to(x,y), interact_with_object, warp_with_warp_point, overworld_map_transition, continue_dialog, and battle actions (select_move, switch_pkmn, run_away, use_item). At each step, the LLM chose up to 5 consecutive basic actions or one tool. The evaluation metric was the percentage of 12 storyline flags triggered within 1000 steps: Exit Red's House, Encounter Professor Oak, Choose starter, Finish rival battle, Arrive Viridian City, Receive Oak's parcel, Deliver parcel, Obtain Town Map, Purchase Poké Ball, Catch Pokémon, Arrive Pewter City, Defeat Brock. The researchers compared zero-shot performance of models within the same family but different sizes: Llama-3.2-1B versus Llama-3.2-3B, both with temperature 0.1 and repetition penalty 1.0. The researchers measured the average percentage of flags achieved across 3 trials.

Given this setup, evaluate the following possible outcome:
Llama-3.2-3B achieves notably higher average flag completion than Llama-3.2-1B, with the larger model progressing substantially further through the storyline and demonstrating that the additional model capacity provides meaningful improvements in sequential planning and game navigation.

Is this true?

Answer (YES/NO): NO